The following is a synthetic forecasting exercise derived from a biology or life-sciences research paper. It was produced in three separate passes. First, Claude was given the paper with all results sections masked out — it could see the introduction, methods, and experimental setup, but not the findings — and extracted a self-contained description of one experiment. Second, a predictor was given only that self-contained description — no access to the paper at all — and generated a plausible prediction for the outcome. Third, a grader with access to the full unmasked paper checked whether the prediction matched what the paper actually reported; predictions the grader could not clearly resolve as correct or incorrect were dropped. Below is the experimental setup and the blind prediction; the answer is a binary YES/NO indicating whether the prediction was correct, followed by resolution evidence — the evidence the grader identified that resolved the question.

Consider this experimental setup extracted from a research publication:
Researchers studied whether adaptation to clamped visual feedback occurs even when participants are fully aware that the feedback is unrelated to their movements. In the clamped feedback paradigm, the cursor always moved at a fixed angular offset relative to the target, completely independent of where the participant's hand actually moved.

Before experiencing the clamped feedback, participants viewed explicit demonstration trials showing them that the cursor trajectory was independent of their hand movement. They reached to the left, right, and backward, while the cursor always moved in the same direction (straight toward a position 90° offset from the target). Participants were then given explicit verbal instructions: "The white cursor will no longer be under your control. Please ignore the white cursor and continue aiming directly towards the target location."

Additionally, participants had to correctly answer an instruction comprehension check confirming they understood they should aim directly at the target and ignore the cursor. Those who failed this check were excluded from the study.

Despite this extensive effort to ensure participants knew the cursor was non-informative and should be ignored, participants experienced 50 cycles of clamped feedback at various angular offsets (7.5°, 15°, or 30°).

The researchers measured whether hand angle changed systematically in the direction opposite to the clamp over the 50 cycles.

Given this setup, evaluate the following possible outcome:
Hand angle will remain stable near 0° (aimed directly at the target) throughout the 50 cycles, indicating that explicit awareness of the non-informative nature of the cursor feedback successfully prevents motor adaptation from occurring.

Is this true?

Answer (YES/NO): NO